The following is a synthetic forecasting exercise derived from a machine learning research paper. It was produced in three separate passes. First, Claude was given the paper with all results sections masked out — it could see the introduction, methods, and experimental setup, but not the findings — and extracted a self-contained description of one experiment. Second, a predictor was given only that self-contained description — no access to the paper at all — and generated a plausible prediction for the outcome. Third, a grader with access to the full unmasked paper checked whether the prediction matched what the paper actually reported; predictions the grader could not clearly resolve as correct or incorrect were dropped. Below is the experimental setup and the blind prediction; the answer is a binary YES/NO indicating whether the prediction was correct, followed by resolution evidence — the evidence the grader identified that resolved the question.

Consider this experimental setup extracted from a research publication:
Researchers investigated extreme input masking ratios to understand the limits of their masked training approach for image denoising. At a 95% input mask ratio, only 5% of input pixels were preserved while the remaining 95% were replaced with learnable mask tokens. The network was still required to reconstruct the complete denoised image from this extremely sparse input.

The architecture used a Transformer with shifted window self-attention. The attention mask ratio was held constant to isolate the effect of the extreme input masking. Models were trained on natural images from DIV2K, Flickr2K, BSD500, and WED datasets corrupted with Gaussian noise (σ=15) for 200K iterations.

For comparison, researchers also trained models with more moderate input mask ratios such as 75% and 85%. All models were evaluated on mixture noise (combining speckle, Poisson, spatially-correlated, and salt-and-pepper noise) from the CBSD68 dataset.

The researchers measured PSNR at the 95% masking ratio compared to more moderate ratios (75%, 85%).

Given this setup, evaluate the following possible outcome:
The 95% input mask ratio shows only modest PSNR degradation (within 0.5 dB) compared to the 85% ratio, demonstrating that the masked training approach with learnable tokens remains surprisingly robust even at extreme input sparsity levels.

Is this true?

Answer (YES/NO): NO